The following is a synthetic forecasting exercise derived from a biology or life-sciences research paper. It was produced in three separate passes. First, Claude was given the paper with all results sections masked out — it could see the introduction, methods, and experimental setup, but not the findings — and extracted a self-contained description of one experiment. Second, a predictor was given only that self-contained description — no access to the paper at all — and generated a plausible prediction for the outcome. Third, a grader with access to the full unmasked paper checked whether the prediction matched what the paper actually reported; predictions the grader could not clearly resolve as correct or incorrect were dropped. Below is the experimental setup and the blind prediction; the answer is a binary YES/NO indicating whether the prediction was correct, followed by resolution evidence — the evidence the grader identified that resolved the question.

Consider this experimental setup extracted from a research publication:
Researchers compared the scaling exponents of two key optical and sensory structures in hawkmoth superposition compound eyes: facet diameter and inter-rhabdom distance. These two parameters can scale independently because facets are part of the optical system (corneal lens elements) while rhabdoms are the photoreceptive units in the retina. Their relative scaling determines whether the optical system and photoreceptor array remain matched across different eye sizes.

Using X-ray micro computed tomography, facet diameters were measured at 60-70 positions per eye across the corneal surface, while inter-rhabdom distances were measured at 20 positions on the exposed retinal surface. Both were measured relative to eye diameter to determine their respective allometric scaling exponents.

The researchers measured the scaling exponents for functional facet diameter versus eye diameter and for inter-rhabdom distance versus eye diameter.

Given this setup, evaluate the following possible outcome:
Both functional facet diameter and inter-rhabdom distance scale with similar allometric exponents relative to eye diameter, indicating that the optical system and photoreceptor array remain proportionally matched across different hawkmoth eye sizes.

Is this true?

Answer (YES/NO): YES